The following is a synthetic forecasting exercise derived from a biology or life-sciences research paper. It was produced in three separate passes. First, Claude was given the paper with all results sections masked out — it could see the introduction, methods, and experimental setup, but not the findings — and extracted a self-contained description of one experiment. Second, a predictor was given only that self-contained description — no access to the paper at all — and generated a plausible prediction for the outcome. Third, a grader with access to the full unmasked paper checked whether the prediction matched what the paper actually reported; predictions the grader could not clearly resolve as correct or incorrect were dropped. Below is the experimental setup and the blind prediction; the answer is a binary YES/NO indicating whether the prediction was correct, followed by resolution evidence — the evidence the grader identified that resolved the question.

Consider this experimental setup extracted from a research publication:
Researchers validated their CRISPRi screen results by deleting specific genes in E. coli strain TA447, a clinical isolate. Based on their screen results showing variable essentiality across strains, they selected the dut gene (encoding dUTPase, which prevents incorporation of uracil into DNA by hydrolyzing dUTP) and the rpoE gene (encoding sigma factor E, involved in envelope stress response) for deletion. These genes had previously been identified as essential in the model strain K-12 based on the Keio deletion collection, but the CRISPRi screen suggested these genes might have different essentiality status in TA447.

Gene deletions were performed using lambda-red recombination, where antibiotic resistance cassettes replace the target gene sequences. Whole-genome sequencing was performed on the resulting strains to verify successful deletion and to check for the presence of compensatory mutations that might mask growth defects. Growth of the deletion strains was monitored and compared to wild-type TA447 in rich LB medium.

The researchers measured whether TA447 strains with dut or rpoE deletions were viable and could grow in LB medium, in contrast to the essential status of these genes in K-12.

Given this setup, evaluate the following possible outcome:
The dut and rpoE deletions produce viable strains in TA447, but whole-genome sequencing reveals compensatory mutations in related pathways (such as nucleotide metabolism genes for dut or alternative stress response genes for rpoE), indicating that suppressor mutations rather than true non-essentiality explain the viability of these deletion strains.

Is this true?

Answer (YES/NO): NO